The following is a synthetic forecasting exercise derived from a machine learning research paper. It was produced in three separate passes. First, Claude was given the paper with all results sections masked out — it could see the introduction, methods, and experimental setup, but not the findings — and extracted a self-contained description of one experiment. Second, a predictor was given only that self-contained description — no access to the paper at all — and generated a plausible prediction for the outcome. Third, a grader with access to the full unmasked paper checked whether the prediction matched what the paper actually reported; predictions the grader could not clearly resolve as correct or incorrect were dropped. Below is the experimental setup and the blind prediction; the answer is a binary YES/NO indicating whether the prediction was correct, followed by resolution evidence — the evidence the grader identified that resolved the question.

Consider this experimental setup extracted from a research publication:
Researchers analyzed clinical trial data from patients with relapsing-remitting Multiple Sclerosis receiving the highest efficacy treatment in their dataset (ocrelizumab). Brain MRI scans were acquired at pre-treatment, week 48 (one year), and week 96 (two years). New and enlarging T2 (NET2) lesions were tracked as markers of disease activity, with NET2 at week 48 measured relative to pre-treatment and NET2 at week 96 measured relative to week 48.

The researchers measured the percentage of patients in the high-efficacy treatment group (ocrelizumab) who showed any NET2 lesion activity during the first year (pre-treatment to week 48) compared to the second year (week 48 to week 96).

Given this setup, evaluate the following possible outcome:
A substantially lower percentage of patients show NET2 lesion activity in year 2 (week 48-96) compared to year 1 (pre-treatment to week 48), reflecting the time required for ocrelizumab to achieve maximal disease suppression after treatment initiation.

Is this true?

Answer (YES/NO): YES